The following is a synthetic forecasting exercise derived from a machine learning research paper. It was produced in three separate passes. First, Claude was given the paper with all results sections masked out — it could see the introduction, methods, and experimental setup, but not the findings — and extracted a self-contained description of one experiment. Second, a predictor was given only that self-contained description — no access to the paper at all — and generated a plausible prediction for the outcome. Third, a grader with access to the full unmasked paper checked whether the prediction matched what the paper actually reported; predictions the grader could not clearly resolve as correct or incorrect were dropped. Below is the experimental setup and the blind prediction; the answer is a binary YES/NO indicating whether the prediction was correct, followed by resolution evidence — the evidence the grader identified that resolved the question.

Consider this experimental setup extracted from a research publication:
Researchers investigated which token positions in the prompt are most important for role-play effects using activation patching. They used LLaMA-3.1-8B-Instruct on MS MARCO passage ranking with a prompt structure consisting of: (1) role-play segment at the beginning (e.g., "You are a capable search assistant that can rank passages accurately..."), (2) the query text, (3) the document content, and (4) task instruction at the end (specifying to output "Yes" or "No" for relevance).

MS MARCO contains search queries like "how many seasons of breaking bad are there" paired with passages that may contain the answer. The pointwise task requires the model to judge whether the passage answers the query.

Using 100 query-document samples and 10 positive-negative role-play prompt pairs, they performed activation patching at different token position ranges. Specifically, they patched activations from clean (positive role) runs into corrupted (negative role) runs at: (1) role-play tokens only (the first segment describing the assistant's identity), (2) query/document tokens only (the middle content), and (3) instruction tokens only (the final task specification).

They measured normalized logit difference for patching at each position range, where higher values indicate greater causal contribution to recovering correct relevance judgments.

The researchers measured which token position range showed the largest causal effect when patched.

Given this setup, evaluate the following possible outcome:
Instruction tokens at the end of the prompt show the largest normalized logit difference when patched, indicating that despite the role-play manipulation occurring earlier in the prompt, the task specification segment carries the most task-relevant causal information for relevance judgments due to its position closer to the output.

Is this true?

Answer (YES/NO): NO